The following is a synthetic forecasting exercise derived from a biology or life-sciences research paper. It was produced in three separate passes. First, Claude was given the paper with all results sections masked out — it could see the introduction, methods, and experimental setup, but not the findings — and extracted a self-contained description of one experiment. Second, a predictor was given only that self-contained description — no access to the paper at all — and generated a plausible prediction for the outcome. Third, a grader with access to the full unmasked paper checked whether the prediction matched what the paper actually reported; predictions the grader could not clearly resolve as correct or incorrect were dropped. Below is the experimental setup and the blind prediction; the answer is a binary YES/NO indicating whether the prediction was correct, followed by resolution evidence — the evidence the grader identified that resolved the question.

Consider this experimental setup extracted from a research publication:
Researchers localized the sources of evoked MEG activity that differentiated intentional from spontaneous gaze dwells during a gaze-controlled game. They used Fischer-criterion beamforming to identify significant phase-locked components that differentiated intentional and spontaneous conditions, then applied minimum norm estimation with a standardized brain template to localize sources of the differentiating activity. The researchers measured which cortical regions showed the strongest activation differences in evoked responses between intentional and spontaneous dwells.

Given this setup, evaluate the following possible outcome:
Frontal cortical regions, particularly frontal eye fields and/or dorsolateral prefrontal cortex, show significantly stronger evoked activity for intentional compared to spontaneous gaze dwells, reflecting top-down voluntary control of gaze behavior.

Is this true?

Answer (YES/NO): NO